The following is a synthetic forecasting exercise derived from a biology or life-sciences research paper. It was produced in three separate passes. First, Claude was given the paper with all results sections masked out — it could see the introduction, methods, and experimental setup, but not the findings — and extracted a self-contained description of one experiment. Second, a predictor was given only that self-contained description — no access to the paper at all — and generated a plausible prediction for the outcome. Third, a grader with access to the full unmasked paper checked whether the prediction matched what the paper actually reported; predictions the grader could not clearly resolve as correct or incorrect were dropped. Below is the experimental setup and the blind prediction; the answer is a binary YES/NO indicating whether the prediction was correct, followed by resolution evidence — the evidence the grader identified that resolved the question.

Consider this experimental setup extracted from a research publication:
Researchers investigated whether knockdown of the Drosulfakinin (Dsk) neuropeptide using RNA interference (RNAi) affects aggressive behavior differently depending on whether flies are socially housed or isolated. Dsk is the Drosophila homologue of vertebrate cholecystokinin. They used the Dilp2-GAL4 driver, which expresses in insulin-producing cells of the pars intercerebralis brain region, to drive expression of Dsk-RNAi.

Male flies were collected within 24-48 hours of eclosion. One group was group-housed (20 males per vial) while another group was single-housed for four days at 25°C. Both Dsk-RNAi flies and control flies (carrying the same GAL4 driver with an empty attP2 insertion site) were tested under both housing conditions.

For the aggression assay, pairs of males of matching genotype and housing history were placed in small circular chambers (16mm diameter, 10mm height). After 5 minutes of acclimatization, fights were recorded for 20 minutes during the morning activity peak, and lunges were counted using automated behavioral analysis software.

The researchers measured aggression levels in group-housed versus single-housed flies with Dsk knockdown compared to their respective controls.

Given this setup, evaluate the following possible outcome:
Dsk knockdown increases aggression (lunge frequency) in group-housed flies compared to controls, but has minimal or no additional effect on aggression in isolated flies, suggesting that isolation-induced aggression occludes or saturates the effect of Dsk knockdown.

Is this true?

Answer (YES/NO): NO